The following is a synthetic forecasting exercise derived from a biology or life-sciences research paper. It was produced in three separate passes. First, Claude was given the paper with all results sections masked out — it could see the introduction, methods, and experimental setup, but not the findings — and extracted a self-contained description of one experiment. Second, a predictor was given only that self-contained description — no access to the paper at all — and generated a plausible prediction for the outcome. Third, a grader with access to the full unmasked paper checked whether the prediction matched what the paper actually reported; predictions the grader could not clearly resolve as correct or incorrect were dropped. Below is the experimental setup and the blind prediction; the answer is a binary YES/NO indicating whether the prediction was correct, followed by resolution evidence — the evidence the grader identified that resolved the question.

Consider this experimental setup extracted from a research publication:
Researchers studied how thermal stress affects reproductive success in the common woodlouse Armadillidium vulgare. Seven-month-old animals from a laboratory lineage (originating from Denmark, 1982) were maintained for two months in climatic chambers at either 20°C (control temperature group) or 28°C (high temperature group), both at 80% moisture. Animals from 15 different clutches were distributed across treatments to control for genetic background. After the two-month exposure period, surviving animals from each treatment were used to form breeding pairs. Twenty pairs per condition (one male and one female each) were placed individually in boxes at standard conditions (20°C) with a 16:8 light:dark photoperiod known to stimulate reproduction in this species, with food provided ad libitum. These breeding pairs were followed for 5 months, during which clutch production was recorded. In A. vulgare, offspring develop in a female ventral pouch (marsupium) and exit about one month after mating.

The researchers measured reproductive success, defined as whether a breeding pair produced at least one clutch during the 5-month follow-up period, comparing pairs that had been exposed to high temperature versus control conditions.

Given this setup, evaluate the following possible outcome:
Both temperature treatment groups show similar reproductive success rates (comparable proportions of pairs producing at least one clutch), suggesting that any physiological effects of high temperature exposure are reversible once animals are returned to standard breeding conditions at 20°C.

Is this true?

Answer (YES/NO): NO